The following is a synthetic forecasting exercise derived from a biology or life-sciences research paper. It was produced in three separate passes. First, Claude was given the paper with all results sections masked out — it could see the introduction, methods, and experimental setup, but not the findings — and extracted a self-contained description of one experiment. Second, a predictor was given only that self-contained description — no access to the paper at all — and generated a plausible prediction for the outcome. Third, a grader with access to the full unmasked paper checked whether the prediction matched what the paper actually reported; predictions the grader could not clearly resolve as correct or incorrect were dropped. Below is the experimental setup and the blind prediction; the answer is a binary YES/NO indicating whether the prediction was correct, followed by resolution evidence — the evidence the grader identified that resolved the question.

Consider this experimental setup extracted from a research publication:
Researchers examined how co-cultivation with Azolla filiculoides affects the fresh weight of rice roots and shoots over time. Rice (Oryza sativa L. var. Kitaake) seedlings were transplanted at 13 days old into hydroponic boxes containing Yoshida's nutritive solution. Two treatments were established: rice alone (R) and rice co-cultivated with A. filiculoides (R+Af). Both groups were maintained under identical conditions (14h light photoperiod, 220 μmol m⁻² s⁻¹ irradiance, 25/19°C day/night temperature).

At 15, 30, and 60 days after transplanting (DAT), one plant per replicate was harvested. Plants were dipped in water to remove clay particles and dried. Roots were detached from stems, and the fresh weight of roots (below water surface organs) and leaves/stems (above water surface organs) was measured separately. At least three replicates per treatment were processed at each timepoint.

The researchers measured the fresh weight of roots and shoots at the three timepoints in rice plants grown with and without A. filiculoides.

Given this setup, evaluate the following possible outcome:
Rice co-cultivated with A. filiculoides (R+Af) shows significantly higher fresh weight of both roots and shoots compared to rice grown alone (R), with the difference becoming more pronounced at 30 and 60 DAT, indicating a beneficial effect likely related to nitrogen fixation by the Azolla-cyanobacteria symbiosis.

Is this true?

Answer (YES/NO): NO